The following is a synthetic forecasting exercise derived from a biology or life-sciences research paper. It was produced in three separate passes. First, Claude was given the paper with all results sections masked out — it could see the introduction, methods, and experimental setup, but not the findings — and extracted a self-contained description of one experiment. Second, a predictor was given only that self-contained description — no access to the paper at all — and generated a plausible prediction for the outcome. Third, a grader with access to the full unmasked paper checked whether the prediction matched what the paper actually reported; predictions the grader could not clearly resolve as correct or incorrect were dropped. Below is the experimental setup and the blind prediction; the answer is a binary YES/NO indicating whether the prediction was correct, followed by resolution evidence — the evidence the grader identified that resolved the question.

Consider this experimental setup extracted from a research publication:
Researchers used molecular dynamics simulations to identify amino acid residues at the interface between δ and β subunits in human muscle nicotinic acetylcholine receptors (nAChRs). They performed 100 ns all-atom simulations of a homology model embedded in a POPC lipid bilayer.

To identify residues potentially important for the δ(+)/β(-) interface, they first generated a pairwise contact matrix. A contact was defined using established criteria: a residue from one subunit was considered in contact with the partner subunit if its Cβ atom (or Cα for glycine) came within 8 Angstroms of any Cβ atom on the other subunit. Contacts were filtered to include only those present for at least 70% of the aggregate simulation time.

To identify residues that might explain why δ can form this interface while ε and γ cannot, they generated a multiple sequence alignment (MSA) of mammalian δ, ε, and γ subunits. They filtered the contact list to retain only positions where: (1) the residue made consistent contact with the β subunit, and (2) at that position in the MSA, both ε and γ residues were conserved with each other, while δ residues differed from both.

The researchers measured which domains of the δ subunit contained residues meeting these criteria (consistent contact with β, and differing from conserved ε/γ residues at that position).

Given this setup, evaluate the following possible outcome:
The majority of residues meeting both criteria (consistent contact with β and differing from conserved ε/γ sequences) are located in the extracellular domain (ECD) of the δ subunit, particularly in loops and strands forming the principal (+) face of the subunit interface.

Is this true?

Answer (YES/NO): NO